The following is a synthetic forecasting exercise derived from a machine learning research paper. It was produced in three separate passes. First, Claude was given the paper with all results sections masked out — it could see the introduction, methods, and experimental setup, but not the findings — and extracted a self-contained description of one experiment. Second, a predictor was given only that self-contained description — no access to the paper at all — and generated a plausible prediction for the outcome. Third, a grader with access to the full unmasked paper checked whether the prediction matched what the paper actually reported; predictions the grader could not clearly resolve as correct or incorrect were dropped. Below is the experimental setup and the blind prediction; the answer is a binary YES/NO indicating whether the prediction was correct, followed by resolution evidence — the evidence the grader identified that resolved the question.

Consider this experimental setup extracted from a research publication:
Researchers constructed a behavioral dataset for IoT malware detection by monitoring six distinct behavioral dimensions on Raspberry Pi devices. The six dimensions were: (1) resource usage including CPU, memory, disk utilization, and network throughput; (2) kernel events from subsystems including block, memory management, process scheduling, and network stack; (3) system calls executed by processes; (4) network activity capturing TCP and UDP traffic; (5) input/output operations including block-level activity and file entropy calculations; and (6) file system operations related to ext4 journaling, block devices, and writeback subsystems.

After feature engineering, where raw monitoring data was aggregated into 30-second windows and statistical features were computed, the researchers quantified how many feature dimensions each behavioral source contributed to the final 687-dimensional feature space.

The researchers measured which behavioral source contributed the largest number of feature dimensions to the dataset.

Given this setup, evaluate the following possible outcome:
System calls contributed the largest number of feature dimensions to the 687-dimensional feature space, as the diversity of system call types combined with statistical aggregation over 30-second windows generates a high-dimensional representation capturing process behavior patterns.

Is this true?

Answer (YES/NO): NO